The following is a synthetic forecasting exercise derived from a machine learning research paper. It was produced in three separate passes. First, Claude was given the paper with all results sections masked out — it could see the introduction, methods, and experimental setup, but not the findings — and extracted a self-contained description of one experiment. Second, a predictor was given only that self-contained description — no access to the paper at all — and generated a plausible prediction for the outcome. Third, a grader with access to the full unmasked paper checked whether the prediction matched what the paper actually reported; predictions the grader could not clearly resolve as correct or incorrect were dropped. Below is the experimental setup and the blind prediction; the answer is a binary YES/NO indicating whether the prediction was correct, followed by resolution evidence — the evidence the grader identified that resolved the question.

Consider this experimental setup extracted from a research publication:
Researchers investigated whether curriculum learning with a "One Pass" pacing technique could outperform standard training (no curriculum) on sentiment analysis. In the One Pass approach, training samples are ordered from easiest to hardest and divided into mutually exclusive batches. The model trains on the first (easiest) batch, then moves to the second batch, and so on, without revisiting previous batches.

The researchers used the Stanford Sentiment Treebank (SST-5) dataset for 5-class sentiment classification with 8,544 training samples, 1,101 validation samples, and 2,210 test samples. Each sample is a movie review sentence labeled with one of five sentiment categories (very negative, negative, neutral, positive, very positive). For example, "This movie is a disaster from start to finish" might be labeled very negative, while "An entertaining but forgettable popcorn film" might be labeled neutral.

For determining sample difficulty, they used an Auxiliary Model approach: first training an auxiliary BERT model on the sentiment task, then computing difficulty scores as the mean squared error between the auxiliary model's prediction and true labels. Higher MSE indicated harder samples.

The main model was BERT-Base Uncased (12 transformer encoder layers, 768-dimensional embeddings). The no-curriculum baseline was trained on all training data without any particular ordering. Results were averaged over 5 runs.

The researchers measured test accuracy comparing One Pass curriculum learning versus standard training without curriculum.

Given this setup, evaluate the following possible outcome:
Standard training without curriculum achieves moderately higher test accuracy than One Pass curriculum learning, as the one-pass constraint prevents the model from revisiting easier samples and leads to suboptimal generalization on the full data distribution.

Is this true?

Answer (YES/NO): NO